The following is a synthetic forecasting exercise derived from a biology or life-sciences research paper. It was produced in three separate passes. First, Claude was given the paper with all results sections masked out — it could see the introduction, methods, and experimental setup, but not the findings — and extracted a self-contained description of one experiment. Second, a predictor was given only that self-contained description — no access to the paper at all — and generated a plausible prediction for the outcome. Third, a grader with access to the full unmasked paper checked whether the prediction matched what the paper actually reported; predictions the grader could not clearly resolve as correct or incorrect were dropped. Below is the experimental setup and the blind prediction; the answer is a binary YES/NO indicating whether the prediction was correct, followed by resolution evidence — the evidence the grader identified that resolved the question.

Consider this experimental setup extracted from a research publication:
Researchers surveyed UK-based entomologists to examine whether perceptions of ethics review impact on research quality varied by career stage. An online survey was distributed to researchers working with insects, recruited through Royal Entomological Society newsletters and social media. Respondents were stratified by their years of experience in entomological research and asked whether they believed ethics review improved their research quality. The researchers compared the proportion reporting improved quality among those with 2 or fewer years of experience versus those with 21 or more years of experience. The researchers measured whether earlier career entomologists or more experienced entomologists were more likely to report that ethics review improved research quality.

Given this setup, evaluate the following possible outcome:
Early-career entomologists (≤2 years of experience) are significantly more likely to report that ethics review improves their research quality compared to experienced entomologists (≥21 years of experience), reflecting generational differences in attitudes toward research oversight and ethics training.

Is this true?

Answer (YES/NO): YES